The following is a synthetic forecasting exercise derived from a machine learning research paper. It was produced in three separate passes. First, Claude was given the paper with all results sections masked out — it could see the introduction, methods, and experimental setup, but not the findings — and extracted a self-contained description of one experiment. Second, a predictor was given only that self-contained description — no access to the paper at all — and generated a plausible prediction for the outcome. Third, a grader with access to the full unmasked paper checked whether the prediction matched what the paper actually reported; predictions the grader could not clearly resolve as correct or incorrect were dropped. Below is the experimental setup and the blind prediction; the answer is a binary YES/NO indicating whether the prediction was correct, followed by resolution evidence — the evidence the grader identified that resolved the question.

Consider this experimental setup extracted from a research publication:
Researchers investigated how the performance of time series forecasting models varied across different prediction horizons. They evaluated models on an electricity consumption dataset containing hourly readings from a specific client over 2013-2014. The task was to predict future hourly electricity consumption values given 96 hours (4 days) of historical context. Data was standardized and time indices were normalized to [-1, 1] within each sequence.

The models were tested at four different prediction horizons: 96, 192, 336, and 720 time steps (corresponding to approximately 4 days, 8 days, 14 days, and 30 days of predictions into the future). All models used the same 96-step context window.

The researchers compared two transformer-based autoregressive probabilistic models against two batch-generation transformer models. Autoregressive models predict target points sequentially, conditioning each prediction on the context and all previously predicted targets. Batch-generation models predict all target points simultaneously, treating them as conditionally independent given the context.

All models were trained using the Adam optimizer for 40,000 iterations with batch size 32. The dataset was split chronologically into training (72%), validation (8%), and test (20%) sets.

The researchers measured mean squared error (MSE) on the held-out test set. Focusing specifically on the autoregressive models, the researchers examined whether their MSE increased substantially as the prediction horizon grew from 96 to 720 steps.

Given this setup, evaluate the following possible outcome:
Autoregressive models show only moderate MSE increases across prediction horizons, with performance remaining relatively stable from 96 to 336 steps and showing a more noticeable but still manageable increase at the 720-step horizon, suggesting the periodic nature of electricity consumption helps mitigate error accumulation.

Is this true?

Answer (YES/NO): NO